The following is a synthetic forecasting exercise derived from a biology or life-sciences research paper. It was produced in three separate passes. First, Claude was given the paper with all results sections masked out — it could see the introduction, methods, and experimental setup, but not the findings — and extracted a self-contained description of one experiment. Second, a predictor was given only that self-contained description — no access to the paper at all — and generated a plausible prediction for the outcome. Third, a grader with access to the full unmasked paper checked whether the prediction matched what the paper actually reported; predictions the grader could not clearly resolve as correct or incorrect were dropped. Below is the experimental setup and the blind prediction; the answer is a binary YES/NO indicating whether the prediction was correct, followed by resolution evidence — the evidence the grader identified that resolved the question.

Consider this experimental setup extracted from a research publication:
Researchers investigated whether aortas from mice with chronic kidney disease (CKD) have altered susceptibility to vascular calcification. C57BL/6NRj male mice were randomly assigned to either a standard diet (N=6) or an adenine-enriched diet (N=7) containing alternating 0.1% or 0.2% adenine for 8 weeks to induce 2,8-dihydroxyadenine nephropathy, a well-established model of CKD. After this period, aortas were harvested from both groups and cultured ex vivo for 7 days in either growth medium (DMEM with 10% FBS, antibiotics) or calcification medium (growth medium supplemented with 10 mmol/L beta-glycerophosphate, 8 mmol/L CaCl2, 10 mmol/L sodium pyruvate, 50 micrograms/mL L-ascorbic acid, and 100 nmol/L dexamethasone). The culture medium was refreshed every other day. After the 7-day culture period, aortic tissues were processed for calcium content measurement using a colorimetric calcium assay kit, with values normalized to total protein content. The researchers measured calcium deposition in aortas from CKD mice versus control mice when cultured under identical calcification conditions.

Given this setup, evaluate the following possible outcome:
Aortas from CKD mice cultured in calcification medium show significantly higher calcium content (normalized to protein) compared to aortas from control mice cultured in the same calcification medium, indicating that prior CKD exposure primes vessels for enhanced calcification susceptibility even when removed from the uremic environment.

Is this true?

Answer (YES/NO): YES